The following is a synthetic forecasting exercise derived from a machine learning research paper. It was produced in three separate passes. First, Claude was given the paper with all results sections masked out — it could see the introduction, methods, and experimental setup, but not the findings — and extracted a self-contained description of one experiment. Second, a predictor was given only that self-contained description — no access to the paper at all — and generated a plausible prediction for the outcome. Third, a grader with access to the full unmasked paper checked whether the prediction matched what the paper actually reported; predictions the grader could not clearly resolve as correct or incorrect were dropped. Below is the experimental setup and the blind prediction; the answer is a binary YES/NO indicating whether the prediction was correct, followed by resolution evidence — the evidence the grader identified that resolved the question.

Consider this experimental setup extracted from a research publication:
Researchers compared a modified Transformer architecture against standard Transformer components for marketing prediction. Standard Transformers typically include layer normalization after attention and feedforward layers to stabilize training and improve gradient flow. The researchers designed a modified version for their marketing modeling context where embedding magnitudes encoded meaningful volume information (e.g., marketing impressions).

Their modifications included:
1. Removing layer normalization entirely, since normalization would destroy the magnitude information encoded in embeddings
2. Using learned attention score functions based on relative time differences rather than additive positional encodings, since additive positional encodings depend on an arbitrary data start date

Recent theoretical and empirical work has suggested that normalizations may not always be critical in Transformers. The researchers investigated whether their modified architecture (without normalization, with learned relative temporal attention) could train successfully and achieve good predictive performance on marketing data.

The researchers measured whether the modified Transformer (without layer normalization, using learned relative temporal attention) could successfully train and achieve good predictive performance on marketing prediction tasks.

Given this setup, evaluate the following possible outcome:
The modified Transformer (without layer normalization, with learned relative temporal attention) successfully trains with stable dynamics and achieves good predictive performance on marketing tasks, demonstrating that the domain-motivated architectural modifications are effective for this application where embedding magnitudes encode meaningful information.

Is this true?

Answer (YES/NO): YES